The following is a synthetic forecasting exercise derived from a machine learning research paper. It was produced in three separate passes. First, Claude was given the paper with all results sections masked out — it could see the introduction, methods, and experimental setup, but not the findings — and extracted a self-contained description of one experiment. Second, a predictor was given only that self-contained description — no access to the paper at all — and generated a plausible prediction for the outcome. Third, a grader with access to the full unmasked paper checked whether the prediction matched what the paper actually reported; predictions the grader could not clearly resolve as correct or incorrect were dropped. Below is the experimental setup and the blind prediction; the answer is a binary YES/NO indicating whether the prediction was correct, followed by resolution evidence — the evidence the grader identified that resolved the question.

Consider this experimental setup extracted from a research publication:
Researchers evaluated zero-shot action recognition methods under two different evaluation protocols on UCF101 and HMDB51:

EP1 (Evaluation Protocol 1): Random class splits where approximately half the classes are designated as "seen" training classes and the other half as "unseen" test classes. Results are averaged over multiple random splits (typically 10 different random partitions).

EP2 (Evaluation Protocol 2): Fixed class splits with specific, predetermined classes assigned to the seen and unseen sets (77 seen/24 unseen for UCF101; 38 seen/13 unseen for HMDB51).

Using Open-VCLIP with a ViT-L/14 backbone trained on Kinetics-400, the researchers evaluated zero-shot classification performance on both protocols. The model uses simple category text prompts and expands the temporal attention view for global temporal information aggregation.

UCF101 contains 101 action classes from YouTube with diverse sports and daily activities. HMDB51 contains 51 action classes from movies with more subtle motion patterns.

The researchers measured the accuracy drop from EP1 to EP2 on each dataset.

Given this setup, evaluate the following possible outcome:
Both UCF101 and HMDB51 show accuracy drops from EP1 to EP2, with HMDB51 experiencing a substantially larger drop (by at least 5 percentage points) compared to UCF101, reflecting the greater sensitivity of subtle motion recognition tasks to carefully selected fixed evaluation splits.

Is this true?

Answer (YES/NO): YES